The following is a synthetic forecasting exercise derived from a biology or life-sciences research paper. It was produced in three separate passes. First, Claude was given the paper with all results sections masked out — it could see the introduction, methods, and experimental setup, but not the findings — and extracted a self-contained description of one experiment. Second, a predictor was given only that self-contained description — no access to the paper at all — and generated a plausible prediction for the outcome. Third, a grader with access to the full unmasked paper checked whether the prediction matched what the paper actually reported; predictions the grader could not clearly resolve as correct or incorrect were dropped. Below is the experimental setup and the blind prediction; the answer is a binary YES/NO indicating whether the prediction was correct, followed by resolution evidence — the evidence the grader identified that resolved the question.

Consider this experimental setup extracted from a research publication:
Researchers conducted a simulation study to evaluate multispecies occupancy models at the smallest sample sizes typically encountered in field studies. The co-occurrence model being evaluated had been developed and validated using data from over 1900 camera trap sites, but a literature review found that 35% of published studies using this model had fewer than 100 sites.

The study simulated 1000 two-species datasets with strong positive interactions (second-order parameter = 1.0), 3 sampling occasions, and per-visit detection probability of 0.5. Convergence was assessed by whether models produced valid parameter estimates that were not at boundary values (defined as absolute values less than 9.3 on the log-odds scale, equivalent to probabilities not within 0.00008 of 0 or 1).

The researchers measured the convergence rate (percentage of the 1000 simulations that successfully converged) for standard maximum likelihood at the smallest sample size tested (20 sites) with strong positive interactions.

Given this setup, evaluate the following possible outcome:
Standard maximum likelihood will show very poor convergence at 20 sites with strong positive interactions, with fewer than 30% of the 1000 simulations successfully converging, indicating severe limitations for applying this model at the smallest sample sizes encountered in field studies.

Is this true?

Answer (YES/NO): NO